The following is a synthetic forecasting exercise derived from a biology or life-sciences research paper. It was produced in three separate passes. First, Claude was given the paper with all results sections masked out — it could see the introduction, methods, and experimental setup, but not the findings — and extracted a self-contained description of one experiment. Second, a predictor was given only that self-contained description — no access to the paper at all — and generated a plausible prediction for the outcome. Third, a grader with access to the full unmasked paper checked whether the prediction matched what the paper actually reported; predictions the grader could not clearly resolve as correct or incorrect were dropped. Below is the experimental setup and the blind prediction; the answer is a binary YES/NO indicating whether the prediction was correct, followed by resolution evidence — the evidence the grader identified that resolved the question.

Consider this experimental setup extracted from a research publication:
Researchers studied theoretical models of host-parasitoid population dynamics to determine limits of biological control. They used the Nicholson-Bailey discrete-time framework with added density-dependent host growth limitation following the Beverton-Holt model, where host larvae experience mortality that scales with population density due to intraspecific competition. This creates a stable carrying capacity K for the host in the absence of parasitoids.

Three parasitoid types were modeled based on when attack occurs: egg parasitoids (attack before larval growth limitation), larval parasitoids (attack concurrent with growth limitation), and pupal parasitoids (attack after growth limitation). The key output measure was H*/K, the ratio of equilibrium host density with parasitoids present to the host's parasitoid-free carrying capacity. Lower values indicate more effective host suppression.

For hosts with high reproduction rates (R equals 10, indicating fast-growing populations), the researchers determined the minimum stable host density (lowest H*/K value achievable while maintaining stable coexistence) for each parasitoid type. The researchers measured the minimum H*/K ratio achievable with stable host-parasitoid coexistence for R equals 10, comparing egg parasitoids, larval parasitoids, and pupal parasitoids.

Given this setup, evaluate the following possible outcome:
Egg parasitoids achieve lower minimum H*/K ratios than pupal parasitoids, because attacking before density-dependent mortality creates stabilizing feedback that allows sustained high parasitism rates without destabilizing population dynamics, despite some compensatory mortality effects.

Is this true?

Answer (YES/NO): NO